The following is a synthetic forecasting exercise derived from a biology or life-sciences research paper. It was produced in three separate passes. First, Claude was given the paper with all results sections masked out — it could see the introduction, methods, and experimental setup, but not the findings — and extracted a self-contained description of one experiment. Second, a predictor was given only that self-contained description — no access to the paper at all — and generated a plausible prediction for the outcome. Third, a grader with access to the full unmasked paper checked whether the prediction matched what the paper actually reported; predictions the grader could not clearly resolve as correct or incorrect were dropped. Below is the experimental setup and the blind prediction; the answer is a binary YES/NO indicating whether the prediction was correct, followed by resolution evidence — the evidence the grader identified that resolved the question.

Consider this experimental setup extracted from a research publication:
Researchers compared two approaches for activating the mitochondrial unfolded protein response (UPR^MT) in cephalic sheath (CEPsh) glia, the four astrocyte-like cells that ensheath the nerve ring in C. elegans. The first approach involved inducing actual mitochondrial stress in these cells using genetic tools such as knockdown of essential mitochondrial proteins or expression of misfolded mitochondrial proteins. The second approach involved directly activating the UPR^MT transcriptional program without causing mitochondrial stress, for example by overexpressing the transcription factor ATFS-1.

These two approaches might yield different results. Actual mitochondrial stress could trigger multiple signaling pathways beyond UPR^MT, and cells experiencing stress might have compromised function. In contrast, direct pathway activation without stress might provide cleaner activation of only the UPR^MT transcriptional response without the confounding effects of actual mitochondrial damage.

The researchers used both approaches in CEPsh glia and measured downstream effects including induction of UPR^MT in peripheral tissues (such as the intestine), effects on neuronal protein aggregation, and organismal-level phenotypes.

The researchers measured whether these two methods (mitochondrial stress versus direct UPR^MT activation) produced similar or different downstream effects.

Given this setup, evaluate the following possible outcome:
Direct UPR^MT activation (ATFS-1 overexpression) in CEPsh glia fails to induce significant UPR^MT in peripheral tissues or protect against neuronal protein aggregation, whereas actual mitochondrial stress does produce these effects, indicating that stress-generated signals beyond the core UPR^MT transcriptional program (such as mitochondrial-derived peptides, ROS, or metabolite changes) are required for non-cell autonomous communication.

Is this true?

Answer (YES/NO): NO